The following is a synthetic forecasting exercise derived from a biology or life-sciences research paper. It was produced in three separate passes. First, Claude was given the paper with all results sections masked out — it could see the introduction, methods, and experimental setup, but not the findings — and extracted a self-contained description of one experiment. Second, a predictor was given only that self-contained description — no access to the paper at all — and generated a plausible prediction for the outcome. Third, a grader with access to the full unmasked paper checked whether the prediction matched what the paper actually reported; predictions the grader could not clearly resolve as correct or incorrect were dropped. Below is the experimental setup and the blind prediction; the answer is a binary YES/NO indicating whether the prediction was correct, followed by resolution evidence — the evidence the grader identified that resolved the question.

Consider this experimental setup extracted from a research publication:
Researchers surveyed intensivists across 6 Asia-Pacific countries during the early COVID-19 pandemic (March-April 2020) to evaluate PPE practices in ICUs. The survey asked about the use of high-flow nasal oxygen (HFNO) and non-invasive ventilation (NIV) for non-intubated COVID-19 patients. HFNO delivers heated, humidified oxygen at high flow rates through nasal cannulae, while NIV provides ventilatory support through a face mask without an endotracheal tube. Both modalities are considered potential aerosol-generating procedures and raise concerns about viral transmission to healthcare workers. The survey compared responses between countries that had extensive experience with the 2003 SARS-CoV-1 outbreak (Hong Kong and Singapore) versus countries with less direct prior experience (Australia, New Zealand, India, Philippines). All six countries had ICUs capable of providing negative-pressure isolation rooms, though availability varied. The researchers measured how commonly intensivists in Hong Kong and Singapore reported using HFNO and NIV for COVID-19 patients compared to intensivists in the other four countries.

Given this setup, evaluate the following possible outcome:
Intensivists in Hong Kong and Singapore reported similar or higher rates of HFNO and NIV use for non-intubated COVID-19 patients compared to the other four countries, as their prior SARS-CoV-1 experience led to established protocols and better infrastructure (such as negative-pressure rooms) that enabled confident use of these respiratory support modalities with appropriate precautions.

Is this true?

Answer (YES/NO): NO